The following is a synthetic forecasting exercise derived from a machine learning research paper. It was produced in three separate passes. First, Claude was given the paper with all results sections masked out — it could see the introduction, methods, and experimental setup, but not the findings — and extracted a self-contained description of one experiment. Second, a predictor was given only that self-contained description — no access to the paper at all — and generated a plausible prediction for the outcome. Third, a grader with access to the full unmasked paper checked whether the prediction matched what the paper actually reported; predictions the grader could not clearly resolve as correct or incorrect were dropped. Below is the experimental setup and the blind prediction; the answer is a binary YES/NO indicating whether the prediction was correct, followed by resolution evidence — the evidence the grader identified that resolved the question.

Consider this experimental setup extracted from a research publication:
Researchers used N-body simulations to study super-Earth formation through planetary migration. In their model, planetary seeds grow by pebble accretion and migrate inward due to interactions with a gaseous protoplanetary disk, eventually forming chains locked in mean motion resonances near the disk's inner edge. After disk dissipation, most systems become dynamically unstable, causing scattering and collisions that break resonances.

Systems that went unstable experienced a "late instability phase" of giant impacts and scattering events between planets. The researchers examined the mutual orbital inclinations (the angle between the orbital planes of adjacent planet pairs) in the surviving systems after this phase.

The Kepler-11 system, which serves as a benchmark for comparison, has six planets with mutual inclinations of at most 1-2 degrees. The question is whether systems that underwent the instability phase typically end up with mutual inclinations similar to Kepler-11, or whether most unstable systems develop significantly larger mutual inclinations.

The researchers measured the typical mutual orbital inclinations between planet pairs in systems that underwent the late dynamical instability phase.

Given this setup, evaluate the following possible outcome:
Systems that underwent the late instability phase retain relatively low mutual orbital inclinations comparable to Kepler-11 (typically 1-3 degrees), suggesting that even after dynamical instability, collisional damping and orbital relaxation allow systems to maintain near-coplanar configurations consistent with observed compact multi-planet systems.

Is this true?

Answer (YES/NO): NO